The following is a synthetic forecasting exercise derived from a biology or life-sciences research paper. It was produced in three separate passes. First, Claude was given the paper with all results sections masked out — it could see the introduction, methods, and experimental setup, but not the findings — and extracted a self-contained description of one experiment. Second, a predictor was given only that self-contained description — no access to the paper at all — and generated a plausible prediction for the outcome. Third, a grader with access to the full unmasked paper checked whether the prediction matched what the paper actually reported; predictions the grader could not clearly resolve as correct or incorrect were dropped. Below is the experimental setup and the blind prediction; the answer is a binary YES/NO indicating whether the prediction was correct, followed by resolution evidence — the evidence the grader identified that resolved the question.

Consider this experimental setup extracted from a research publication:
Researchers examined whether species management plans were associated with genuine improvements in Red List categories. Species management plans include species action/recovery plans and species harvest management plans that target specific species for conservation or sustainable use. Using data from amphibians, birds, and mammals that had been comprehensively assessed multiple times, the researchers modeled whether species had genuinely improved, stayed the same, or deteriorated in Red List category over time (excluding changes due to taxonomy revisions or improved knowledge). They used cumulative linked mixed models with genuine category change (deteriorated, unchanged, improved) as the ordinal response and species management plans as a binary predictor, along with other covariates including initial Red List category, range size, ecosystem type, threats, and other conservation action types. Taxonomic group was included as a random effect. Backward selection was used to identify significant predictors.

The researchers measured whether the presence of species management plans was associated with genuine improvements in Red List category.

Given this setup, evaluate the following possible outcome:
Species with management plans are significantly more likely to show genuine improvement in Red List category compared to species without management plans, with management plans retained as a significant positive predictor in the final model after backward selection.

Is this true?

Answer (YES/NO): NO